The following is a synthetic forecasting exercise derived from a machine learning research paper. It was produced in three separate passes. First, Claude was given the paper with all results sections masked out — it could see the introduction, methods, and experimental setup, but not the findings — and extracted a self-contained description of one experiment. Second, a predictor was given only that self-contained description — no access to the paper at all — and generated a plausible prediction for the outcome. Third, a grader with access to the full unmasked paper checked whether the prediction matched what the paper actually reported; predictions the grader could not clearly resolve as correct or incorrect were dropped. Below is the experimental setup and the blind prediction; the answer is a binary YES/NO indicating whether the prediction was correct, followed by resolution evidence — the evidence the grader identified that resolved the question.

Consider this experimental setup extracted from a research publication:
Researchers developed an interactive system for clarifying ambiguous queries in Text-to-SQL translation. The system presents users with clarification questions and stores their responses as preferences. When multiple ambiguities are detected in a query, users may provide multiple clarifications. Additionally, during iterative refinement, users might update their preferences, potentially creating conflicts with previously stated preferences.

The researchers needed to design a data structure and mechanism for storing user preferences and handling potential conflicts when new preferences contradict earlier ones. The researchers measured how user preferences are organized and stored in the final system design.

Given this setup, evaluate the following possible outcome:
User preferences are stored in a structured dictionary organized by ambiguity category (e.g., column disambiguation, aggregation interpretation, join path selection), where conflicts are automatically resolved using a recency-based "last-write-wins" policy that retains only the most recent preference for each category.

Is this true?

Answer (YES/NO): NO